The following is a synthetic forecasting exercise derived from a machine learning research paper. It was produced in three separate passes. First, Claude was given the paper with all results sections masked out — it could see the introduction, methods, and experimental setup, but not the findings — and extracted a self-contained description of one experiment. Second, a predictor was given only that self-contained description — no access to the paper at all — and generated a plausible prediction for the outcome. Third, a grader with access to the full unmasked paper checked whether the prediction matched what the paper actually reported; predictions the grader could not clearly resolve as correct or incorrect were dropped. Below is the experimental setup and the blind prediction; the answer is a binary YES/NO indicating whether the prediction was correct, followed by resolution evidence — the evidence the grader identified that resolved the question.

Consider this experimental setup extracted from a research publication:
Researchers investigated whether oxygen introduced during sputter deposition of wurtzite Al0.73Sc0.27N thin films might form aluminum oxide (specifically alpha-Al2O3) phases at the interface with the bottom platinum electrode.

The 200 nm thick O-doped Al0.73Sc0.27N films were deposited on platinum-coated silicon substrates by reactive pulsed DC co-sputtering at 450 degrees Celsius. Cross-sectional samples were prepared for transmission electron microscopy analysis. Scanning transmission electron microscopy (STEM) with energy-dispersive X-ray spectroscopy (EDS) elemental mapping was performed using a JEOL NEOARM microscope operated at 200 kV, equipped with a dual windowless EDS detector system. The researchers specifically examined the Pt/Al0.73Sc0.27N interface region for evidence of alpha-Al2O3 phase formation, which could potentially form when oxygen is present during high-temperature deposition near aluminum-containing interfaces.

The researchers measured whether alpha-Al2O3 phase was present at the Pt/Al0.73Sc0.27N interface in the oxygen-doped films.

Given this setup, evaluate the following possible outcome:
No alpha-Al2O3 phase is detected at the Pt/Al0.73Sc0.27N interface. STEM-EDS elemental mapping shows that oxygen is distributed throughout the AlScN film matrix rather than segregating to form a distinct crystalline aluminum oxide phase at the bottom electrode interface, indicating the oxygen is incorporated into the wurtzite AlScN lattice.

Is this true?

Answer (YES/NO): YES